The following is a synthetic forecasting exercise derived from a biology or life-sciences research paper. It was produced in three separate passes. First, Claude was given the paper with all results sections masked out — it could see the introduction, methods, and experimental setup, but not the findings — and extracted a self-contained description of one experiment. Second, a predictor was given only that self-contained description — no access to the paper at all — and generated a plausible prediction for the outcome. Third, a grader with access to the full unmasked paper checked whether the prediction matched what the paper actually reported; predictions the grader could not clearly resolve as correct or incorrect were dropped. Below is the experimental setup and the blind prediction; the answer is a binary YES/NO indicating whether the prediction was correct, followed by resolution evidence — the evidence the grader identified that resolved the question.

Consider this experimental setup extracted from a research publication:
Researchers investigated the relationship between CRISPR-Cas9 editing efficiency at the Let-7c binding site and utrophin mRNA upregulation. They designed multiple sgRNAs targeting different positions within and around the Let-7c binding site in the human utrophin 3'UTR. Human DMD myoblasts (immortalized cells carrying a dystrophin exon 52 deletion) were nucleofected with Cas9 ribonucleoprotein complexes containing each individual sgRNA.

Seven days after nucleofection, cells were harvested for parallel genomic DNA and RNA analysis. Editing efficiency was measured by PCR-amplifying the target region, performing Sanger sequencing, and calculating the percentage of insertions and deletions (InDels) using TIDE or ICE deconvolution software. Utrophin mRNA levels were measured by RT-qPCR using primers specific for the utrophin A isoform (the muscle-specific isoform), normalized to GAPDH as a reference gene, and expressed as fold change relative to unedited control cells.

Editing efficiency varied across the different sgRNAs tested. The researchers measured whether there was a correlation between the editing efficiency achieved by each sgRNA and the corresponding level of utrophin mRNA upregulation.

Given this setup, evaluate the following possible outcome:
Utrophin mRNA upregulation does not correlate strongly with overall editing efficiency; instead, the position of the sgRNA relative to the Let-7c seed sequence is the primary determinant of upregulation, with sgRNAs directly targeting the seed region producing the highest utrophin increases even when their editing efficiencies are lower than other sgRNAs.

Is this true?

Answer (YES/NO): YES